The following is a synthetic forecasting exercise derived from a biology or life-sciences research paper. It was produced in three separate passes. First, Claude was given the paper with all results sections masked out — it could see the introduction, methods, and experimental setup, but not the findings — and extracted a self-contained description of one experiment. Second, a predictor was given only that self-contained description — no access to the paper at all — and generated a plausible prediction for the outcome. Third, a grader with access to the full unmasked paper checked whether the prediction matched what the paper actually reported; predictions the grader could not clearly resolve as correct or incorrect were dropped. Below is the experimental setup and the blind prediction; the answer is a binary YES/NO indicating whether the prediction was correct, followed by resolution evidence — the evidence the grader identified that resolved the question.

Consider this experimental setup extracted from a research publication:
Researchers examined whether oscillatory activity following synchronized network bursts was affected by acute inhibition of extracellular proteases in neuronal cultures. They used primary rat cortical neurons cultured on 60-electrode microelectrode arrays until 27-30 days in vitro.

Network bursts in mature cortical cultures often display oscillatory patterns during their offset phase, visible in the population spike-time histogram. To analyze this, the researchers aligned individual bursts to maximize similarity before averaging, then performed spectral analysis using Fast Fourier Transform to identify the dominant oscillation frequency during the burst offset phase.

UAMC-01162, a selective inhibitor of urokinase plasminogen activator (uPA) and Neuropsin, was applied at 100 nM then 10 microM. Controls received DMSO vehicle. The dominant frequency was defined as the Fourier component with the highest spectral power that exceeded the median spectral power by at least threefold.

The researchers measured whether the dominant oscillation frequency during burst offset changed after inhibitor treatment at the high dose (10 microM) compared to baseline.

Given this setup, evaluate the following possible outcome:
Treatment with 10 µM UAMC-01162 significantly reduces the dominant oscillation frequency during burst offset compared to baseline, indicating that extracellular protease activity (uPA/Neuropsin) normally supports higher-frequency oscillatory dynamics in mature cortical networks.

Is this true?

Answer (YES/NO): NO